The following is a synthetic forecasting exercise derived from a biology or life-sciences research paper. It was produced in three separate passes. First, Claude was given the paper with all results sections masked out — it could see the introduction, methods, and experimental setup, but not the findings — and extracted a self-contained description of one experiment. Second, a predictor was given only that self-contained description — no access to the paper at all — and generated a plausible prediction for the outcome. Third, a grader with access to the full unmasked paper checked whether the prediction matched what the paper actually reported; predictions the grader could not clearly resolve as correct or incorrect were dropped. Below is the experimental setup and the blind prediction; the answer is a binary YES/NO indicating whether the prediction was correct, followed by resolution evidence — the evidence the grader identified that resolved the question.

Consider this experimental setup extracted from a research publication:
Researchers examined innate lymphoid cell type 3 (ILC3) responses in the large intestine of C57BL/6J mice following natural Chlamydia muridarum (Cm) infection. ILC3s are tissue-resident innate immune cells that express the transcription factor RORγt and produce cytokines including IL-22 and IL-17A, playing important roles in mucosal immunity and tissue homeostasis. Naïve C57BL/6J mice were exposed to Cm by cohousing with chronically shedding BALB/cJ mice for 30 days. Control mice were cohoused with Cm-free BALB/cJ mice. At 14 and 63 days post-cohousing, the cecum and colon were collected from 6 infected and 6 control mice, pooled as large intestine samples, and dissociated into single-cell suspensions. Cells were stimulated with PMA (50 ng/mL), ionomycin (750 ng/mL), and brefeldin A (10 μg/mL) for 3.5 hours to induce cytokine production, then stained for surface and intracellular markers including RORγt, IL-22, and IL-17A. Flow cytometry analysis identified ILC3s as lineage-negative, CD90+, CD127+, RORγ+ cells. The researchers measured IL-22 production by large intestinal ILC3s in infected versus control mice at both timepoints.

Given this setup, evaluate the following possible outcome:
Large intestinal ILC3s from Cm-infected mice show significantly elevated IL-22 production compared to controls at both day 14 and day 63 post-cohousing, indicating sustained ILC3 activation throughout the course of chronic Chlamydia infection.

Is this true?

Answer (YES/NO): YES